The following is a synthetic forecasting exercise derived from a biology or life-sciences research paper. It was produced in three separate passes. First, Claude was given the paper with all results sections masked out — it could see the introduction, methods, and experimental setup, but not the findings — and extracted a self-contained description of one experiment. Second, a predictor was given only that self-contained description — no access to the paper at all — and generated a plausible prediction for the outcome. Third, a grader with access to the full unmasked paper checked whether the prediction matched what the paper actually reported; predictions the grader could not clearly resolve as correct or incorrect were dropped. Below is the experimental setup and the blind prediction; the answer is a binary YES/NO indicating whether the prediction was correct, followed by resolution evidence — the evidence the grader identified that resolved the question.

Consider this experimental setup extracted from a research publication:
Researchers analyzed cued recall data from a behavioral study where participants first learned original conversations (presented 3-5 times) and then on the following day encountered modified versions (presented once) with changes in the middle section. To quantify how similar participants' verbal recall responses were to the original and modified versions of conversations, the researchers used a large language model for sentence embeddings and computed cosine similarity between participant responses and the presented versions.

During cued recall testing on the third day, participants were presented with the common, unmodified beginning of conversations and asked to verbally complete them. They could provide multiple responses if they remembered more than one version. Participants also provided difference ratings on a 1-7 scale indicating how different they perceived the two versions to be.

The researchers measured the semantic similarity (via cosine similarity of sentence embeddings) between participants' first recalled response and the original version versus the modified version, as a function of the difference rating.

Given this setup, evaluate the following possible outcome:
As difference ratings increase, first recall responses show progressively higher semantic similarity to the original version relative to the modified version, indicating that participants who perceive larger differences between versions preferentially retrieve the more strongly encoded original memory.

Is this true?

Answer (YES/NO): NO